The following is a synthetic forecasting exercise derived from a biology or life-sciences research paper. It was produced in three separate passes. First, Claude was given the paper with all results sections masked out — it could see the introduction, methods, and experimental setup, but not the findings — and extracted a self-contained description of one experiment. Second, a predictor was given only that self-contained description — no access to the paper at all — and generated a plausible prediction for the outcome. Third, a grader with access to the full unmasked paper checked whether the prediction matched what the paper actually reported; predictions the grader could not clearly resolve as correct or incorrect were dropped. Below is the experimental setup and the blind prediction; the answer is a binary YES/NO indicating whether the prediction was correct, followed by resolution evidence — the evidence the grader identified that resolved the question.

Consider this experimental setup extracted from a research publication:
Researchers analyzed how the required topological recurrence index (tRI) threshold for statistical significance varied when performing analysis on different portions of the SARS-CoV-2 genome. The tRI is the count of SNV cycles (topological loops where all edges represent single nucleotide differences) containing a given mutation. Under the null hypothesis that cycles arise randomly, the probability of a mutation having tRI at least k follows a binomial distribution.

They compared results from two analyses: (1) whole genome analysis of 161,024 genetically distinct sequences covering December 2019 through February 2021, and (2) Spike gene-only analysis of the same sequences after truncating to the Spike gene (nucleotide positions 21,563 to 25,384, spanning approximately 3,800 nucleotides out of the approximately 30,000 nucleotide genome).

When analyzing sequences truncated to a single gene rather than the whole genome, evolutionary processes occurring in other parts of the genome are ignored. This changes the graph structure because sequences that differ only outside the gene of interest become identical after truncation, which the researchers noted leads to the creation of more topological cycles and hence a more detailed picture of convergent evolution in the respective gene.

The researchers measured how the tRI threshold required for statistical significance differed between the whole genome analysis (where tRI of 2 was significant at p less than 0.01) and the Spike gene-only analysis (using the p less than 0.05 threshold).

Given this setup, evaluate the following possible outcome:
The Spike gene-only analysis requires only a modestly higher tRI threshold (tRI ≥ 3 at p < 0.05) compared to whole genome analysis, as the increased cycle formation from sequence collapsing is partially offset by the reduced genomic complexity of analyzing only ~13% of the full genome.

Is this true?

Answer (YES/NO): NO